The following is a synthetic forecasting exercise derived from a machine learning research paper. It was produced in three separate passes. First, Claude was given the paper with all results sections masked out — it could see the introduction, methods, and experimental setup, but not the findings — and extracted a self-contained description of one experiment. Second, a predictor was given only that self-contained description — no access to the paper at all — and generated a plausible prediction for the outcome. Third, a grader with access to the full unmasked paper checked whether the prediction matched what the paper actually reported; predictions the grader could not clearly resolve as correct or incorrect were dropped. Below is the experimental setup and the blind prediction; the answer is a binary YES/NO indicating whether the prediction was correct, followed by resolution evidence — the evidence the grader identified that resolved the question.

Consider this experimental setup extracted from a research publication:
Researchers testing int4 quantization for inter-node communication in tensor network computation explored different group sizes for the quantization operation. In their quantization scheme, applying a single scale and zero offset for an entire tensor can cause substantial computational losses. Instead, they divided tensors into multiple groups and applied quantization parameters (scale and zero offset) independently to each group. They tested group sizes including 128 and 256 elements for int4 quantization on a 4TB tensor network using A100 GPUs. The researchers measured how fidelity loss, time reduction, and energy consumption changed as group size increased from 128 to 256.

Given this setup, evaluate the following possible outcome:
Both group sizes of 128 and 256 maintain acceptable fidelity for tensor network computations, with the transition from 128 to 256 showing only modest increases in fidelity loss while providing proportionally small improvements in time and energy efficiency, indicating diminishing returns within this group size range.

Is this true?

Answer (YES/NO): NO